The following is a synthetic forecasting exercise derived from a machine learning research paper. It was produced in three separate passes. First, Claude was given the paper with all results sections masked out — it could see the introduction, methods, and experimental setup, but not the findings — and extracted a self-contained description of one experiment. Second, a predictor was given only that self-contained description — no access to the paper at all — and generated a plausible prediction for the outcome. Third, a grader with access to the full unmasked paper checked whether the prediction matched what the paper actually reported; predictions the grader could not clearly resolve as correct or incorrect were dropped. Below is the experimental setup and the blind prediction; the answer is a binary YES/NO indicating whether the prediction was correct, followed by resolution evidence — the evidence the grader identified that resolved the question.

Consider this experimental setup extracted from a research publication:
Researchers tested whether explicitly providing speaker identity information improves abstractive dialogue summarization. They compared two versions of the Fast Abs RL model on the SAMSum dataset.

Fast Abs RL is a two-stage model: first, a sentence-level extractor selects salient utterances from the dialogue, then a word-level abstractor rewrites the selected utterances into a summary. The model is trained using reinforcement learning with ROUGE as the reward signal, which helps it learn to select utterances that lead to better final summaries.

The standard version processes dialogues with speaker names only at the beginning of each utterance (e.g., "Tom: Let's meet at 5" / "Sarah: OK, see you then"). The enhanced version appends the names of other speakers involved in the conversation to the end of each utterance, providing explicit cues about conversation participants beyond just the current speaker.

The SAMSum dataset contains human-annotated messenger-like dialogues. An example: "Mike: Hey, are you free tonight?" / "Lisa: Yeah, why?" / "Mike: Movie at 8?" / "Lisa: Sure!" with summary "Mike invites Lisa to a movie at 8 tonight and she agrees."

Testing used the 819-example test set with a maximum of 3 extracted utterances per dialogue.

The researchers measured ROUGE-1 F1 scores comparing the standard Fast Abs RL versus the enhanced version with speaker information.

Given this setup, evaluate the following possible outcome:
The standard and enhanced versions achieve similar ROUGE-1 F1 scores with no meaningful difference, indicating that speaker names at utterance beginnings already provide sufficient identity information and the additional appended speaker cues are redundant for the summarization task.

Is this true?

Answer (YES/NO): NO